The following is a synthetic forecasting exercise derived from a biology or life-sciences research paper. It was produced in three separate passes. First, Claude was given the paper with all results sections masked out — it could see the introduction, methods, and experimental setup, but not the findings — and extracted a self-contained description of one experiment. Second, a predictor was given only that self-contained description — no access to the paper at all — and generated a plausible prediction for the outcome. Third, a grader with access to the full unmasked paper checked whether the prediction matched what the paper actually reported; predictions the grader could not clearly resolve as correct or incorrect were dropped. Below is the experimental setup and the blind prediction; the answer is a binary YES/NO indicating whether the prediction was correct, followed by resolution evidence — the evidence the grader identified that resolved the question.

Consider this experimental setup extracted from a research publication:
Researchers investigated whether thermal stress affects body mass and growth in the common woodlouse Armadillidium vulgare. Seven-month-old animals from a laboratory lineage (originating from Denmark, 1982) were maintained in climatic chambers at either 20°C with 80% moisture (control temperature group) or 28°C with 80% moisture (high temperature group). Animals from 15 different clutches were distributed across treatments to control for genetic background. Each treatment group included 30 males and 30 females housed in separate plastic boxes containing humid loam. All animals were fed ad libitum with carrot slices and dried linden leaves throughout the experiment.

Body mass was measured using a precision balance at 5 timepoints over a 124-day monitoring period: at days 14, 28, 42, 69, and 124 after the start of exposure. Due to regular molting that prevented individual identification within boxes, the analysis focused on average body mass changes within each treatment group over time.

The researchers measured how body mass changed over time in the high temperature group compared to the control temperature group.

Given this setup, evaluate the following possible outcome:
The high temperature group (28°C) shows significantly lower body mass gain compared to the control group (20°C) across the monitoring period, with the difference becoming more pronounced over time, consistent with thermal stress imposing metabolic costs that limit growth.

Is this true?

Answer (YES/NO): YES